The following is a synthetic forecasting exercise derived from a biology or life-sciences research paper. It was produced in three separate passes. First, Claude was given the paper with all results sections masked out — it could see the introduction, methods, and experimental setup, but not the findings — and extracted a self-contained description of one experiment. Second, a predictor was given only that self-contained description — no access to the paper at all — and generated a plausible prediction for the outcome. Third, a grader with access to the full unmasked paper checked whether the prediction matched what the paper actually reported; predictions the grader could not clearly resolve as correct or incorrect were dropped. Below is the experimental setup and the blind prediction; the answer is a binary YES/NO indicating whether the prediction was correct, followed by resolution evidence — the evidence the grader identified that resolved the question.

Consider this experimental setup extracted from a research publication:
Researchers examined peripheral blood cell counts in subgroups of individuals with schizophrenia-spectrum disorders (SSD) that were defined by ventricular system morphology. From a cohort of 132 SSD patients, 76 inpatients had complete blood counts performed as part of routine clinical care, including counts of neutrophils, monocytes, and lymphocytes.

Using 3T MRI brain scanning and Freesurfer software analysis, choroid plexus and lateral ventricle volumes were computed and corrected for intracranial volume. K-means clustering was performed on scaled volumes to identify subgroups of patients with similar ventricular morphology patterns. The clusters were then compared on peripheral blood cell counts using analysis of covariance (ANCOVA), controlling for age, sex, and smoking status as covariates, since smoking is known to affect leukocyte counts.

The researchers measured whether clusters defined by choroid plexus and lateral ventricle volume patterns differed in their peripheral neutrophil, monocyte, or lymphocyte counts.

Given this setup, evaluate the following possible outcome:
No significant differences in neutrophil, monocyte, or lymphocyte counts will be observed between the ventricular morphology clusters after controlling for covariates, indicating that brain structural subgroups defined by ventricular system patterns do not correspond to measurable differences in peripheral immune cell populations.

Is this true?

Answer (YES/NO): NO